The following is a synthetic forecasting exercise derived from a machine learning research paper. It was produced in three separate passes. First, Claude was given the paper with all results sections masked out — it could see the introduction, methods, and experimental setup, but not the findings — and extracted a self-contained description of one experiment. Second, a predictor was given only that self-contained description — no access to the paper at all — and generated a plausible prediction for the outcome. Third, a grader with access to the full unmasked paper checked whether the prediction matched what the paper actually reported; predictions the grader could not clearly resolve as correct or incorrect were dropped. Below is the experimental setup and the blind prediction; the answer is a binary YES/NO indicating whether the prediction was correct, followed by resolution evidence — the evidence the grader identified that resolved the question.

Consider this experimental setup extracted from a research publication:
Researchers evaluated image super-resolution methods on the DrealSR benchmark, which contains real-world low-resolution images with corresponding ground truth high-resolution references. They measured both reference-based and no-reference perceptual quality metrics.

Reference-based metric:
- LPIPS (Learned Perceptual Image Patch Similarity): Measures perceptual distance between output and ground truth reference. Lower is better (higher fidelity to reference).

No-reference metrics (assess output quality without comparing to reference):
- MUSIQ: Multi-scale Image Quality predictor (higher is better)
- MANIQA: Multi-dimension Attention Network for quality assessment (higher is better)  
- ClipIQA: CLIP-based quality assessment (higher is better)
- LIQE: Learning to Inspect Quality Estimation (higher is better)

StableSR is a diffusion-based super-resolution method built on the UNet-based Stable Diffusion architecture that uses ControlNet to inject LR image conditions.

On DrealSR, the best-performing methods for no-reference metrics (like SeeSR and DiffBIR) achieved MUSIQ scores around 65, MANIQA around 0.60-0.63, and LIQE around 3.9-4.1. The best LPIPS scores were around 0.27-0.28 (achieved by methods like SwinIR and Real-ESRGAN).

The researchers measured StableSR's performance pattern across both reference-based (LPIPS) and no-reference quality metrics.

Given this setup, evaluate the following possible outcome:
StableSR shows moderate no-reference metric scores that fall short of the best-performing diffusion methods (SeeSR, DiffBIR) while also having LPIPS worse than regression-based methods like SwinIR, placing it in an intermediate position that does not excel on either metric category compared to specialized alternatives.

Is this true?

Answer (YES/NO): NO